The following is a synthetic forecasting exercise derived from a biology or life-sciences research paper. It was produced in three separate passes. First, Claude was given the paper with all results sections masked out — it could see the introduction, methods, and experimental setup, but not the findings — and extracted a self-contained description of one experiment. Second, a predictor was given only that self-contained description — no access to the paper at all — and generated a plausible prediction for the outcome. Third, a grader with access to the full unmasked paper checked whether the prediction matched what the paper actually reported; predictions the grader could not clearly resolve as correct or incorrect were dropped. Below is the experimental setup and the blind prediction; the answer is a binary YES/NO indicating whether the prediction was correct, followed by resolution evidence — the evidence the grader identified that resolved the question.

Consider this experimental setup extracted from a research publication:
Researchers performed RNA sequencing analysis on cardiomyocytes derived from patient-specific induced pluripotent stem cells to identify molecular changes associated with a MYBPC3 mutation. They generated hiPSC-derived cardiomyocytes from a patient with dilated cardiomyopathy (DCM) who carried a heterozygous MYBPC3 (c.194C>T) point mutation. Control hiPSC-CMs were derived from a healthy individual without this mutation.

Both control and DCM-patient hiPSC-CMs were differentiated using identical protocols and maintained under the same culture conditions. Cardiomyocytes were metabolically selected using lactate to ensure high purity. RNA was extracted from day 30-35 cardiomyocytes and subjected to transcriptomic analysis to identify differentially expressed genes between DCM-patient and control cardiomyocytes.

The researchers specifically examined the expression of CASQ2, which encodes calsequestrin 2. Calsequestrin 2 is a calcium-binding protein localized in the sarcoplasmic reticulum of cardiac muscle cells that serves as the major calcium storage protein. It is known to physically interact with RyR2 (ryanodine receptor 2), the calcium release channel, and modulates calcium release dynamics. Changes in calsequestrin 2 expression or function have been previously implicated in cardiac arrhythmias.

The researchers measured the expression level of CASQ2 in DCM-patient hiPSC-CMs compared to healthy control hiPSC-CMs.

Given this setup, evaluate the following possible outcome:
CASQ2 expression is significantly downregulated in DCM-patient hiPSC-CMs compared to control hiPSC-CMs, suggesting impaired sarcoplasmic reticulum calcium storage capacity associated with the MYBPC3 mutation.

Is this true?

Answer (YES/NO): NO